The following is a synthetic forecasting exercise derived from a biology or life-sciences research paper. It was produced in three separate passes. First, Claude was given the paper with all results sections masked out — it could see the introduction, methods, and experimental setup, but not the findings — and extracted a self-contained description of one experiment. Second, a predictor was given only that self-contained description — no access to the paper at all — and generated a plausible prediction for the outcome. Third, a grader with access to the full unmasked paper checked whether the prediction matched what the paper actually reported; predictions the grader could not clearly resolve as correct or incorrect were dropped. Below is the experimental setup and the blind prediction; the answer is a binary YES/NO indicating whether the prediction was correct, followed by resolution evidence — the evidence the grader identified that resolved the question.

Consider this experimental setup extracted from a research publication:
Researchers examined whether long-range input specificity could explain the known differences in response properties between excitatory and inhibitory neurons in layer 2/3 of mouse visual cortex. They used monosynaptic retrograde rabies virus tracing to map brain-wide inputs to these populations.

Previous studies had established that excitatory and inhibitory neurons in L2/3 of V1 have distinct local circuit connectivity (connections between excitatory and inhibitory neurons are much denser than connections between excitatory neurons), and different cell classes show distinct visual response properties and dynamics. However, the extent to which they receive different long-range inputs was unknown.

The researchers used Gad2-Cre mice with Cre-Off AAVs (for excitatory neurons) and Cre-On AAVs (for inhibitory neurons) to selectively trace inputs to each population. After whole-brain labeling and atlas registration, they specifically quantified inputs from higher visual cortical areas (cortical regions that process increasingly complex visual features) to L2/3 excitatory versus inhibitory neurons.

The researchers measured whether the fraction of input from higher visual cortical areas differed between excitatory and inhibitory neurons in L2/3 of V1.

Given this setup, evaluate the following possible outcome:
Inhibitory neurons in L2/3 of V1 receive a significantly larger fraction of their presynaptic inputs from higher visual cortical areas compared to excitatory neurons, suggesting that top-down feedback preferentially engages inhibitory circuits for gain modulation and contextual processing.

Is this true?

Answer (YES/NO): NO